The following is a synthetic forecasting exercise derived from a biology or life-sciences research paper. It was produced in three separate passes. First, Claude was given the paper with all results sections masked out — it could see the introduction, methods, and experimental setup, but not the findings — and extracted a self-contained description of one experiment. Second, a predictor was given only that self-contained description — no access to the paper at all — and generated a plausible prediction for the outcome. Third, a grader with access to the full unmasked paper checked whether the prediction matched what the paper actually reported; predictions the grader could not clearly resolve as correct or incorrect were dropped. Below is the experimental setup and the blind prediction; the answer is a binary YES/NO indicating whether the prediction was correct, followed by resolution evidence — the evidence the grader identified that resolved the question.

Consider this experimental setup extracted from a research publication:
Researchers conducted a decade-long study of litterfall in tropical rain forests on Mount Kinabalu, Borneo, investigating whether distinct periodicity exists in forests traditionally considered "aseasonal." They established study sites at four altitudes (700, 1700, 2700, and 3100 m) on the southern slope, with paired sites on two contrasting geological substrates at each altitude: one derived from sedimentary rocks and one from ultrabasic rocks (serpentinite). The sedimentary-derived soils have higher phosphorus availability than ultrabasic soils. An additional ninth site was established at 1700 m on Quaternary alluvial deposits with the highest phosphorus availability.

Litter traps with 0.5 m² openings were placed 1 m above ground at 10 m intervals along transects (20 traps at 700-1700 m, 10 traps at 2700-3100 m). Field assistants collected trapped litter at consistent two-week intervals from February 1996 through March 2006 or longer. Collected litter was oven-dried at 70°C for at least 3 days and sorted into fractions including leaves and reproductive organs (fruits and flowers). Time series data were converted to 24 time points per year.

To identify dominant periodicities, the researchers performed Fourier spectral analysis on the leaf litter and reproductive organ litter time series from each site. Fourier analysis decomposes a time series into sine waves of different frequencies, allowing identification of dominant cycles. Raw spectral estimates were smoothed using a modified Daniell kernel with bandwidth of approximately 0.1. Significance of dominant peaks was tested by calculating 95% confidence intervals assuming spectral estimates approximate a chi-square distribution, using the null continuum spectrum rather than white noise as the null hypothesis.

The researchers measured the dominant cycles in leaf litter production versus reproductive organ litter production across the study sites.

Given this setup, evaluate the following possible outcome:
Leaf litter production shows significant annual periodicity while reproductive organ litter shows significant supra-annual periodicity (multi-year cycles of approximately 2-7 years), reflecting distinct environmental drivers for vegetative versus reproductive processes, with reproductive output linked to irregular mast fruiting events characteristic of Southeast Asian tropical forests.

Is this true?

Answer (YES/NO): NO